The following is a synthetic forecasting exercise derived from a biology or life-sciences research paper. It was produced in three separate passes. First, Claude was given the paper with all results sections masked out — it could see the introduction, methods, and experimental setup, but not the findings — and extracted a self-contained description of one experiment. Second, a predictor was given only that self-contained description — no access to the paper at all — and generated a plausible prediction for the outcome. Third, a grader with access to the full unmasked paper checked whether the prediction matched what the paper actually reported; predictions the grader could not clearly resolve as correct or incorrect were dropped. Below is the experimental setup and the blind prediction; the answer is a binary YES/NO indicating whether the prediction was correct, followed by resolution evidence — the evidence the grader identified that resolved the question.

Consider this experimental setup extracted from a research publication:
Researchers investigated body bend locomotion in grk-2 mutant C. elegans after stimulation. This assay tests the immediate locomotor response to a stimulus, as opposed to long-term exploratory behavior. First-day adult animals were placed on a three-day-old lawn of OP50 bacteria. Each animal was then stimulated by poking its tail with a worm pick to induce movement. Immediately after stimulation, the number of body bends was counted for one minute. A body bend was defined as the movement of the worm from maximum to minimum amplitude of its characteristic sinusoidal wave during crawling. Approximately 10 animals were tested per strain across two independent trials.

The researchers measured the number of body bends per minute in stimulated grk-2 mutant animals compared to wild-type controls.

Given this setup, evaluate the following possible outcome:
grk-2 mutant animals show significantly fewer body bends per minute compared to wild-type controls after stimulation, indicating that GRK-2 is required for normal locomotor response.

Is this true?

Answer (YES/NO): YES